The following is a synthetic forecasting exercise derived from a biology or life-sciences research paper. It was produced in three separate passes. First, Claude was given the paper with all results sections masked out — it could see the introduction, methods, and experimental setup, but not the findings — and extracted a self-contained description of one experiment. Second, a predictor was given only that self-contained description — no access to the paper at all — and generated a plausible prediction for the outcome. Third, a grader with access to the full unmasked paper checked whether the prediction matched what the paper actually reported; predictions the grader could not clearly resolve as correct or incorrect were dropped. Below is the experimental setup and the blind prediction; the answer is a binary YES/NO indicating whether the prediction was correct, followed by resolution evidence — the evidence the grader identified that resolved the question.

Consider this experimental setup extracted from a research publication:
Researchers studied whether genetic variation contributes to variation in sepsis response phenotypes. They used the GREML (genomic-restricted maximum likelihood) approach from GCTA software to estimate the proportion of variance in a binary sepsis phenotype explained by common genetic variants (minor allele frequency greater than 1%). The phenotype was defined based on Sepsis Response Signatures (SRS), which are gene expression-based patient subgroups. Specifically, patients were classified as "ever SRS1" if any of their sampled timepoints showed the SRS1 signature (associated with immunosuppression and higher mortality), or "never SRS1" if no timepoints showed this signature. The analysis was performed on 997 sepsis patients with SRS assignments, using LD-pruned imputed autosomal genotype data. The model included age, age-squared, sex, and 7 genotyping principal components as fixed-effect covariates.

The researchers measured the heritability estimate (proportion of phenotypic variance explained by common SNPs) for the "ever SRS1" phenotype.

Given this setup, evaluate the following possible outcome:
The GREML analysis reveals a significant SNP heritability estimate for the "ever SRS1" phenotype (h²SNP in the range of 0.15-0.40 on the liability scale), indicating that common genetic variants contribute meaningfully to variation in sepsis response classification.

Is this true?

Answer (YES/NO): NO